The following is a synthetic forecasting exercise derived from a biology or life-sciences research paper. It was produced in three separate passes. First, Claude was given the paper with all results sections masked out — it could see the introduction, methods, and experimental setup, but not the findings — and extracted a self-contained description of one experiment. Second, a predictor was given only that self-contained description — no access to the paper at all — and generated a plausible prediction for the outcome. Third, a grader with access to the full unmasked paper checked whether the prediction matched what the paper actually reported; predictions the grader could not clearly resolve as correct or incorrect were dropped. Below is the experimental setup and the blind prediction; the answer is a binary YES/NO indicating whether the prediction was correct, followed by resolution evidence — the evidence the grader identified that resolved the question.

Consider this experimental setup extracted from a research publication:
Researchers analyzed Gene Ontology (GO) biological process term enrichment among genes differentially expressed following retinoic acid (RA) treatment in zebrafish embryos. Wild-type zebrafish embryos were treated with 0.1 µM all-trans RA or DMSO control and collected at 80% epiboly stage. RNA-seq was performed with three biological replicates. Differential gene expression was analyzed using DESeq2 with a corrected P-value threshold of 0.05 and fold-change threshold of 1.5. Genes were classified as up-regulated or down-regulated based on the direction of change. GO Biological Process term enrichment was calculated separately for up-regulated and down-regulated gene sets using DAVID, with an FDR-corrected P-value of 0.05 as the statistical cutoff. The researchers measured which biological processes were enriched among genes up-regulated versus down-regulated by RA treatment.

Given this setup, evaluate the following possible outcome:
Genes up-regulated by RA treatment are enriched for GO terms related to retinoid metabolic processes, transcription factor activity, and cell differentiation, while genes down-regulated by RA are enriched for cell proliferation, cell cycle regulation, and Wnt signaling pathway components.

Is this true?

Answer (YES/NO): NO